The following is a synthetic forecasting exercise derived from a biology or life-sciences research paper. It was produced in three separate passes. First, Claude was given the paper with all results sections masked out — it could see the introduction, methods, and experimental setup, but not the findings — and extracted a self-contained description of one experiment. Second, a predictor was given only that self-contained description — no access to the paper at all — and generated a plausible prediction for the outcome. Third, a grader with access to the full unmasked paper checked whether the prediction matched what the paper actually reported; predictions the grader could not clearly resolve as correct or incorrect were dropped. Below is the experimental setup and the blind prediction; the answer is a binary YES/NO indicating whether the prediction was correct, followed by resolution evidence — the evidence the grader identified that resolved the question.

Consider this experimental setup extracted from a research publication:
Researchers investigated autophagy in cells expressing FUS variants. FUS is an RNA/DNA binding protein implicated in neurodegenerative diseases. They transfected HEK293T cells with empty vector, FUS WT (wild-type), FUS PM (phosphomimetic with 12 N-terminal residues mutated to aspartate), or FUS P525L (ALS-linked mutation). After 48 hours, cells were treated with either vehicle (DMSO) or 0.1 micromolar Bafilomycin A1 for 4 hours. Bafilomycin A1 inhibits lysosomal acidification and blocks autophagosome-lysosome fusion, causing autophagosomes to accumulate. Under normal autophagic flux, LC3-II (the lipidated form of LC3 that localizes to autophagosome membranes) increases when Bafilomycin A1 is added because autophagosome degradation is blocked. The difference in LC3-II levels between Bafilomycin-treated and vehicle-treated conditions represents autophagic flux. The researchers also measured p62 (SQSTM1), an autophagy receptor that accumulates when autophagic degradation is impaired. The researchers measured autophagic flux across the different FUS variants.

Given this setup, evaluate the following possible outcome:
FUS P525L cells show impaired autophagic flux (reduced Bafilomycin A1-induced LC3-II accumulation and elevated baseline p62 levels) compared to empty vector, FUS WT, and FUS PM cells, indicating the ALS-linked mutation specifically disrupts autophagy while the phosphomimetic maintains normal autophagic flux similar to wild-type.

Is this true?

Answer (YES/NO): NO